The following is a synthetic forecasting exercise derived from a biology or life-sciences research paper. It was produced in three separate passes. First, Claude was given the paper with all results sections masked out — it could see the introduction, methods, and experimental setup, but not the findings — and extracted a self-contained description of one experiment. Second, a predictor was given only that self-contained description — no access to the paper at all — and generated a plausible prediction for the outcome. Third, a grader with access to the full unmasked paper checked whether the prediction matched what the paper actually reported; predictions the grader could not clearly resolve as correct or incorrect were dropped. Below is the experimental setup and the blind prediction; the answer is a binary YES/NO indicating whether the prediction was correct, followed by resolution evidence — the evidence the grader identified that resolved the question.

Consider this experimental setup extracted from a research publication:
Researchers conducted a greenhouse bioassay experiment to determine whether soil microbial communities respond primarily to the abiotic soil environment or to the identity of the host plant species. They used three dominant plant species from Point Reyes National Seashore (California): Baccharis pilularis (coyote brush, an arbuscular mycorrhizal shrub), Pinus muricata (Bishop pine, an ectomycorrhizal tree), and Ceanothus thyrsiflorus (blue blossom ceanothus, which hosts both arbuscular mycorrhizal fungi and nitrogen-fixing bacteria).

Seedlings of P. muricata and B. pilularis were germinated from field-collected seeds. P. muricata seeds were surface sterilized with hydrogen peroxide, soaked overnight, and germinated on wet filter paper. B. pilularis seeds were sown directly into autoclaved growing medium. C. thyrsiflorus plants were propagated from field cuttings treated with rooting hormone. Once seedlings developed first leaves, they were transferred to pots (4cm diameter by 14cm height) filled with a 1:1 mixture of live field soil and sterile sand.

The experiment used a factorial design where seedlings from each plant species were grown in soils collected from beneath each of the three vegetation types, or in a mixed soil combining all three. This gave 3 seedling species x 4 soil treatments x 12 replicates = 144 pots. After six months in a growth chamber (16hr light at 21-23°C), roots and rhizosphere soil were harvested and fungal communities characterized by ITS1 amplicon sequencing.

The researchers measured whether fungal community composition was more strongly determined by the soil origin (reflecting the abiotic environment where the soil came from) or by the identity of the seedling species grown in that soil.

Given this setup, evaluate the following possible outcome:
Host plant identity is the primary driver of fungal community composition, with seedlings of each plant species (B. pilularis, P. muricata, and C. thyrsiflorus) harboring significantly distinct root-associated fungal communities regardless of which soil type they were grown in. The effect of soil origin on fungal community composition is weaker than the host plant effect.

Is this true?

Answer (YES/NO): YES